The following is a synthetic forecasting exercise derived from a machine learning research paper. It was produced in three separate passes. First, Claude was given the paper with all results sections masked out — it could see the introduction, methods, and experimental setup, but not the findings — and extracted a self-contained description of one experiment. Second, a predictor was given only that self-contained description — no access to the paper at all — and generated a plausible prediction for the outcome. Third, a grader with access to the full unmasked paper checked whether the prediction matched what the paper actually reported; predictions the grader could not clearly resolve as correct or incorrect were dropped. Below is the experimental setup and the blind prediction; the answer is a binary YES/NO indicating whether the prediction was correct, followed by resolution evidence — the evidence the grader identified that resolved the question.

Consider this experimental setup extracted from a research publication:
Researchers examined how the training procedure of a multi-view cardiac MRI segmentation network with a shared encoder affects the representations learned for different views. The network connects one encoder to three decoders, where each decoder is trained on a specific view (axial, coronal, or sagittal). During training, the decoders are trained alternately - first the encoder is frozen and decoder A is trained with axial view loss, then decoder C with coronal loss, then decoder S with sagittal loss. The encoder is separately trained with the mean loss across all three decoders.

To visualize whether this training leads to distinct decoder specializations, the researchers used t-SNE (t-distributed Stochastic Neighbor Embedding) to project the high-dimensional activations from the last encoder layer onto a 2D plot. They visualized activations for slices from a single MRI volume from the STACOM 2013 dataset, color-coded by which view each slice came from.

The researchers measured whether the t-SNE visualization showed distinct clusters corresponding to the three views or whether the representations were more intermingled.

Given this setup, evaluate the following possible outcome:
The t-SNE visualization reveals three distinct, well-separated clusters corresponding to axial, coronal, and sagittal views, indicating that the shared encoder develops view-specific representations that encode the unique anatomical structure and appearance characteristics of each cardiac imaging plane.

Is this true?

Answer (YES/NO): NO